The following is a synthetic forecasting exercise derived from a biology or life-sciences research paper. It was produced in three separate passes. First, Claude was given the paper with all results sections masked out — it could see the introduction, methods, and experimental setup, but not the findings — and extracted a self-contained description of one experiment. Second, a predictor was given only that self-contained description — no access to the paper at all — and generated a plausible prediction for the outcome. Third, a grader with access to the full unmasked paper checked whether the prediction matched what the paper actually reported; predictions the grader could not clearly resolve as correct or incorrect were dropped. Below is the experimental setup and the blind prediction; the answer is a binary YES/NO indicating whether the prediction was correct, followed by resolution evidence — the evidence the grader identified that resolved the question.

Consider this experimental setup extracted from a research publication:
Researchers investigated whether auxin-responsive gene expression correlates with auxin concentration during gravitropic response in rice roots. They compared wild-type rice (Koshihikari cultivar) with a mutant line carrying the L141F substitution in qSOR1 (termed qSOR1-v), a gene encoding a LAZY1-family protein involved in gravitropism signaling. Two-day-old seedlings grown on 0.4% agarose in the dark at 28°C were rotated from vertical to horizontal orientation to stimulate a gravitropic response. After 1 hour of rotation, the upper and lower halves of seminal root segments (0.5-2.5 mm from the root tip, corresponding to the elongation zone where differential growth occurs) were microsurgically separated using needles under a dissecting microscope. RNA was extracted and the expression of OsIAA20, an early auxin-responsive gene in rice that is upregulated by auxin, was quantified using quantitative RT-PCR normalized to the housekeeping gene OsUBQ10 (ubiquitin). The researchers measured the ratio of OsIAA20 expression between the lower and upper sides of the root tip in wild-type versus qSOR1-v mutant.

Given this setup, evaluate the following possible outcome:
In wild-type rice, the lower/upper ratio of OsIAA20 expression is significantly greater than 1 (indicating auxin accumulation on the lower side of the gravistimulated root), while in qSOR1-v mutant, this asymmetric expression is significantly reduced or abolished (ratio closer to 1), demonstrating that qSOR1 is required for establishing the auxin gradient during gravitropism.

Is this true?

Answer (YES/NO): NO